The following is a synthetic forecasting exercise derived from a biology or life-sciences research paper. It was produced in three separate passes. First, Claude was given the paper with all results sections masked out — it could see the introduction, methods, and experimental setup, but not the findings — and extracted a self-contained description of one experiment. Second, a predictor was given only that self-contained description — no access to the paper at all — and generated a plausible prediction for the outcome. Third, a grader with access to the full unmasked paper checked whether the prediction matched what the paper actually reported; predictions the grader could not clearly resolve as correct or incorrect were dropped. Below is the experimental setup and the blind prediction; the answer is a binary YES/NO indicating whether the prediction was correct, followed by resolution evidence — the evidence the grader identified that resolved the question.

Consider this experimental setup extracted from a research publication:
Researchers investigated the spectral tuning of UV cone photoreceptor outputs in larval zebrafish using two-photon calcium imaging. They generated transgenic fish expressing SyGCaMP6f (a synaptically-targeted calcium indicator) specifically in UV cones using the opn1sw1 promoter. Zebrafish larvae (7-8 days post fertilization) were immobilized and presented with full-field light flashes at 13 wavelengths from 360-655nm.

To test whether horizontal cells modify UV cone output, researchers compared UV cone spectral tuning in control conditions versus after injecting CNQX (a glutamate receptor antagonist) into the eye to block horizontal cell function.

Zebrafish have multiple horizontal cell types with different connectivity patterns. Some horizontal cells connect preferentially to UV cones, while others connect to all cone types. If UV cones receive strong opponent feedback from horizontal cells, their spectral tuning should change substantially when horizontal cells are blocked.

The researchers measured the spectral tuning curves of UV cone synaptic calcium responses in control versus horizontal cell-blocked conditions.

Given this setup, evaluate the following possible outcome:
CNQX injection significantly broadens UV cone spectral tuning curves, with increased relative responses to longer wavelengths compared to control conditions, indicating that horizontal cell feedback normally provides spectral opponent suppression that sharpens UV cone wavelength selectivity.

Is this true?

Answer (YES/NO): NO